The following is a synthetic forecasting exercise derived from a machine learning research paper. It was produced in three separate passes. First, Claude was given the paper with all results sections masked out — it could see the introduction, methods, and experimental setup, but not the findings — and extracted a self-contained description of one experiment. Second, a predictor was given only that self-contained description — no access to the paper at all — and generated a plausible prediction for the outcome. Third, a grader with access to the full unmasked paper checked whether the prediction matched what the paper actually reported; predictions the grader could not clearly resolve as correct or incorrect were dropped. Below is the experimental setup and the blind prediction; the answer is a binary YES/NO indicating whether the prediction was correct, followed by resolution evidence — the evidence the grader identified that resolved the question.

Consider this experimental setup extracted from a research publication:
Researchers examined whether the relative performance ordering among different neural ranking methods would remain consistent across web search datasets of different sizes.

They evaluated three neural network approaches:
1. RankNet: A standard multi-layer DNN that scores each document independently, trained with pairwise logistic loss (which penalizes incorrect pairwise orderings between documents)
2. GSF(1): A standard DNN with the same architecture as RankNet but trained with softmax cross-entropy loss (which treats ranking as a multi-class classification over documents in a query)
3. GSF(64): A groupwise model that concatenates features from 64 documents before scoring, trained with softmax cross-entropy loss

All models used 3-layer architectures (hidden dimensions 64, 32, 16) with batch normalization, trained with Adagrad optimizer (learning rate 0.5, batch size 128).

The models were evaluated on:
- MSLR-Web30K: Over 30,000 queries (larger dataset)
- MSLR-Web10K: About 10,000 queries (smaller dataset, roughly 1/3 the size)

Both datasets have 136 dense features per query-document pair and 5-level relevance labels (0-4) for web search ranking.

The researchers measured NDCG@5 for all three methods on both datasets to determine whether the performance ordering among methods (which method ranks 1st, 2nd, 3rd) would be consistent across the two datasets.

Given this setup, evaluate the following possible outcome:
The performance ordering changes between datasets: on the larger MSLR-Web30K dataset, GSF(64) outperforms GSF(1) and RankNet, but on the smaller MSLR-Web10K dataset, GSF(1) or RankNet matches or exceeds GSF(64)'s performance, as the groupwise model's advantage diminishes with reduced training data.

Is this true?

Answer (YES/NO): NO